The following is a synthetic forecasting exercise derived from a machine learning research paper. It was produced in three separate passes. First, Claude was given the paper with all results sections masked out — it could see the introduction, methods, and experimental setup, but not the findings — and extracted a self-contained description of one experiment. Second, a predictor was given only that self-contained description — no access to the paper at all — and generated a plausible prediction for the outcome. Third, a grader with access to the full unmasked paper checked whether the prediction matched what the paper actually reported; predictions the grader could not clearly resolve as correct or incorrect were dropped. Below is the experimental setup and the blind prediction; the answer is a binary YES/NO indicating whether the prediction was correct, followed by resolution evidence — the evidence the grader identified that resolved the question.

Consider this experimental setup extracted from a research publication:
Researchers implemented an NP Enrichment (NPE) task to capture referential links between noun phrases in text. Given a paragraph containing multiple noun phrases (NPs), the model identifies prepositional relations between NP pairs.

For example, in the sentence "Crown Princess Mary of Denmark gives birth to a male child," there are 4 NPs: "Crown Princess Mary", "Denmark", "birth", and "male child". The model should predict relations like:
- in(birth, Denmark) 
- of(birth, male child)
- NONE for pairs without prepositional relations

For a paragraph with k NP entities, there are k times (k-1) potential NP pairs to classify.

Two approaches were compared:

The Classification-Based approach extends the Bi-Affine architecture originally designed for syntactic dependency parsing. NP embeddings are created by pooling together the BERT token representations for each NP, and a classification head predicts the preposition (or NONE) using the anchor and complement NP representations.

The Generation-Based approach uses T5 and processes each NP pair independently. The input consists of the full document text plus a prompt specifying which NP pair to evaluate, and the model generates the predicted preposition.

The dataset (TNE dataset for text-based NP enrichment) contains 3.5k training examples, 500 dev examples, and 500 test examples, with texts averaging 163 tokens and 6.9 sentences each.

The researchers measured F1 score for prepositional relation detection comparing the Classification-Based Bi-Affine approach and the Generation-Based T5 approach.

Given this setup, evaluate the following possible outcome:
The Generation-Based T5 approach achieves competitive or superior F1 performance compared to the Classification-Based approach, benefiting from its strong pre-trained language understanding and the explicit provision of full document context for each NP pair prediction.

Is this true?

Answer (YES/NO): YES